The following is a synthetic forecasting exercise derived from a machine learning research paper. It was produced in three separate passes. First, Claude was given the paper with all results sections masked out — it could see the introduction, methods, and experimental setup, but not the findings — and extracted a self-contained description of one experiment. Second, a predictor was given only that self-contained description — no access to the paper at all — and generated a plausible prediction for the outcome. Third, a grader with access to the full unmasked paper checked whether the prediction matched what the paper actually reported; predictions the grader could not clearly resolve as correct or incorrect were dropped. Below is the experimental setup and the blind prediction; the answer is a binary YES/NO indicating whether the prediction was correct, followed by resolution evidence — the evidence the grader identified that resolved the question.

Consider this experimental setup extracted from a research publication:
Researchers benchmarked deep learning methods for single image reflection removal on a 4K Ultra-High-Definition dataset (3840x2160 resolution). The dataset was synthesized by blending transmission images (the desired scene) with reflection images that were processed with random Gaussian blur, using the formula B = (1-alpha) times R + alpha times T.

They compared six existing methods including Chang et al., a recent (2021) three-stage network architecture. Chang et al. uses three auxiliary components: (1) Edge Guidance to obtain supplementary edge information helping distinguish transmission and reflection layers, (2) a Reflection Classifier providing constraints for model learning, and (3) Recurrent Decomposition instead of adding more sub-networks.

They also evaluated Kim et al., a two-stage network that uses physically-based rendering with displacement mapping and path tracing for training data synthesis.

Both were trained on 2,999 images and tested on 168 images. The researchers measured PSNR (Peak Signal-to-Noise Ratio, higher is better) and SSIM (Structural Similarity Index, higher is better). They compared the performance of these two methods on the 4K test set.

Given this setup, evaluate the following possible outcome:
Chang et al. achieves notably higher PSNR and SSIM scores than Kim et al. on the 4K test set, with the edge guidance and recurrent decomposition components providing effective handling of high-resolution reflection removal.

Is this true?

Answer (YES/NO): NO